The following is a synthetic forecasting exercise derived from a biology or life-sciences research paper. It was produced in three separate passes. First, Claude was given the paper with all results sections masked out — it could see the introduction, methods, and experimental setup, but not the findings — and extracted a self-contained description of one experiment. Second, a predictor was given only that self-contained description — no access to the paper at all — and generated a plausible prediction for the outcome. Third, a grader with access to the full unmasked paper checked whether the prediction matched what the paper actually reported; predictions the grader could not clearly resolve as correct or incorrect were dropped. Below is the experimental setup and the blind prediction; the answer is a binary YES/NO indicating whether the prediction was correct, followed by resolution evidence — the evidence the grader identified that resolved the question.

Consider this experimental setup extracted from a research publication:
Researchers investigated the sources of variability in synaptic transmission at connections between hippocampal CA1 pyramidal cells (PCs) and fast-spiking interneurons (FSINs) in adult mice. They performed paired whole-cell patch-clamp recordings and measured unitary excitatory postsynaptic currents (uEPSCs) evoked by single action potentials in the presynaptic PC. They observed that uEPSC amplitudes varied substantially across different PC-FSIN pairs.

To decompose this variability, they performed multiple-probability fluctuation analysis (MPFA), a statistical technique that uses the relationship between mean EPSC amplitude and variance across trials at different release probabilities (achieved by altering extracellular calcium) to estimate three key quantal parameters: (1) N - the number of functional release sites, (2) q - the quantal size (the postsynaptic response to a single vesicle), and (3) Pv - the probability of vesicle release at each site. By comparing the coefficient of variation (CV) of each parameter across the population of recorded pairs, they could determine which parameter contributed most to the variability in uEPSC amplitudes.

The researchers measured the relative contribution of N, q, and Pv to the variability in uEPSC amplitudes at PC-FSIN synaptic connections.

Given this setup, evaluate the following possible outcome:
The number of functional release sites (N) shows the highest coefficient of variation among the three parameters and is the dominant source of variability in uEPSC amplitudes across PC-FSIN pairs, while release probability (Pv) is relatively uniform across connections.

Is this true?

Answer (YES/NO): YES